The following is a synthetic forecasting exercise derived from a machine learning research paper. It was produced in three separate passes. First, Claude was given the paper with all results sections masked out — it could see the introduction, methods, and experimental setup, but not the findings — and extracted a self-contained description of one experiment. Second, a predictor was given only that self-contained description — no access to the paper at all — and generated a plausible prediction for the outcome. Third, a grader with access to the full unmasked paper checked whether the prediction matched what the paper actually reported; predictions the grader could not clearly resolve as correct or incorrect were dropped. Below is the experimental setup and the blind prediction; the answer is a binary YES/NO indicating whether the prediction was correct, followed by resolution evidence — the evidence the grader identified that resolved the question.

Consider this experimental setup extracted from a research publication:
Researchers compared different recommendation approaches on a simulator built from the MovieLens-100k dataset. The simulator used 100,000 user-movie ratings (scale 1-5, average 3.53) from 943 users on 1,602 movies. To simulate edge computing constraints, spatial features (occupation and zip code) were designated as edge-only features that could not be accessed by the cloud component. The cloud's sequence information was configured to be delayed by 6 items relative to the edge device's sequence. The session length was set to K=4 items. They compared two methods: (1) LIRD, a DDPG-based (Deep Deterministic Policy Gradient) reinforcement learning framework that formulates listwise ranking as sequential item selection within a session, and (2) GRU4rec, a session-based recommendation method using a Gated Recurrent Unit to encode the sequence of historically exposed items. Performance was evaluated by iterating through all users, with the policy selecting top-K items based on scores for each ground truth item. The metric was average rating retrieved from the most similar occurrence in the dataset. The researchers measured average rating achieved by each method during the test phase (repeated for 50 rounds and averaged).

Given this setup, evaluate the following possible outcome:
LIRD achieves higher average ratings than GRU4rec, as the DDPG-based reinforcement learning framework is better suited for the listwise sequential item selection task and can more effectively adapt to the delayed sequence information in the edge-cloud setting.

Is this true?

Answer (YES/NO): YES